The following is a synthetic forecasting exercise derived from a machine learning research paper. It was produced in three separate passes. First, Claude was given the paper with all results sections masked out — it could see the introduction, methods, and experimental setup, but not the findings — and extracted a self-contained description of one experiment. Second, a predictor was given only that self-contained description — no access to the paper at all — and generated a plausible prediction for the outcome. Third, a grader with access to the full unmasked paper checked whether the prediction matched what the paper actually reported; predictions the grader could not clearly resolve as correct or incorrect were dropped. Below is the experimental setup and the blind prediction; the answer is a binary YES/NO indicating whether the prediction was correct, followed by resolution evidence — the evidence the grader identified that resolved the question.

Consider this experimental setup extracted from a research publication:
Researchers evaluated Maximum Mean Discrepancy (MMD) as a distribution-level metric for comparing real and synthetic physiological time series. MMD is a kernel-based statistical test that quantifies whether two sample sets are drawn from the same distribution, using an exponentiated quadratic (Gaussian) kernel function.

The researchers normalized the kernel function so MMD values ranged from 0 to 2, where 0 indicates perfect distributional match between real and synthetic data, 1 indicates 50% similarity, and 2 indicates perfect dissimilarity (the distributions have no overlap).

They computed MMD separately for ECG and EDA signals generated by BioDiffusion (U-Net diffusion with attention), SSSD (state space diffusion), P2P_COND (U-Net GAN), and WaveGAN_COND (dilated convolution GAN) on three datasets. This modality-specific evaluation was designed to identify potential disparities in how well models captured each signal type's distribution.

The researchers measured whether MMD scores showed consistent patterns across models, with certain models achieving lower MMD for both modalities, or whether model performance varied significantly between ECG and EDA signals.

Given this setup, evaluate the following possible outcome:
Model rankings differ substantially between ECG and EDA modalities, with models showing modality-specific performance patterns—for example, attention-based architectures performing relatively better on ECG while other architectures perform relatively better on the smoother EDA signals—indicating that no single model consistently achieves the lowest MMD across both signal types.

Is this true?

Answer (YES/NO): NO